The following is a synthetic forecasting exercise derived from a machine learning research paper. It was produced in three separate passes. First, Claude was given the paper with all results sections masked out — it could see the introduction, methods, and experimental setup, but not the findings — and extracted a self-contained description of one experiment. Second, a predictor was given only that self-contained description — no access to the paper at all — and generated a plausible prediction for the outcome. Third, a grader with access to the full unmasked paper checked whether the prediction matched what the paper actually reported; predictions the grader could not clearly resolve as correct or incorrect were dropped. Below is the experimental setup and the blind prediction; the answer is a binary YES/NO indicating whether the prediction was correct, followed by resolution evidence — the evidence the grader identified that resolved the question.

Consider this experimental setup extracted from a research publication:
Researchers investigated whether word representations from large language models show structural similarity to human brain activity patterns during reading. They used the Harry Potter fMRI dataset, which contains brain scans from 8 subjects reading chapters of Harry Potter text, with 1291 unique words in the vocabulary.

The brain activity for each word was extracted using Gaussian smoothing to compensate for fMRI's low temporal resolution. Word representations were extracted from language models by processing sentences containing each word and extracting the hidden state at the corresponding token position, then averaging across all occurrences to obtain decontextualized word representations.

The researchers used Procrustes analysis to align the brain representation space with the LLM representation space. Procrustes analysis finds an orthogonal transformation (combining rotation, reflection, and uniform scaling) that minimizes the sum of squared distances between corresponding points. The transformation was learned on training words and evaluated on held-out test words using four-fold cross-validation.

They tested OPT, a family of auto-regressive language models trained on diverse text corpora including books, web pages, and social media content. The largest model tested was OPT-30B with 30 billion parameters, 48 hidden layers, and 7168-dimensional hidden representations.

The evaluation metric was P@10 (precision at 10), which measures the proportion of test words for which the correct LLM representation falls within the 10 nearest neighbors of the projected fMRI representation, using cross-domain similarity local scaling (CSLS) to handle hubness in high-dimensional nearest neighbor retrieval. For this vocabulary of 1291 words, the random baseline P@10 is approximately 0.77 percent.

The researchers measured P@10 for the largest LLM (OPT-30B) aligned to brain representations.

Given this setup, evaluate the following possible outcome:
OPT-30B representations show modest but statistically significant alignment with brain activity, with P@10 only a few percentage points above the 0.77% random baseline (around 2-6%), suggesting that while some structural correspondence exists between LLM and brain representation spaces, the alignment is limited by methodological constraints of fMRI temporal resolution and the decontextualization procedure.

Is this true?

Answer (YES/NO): NO